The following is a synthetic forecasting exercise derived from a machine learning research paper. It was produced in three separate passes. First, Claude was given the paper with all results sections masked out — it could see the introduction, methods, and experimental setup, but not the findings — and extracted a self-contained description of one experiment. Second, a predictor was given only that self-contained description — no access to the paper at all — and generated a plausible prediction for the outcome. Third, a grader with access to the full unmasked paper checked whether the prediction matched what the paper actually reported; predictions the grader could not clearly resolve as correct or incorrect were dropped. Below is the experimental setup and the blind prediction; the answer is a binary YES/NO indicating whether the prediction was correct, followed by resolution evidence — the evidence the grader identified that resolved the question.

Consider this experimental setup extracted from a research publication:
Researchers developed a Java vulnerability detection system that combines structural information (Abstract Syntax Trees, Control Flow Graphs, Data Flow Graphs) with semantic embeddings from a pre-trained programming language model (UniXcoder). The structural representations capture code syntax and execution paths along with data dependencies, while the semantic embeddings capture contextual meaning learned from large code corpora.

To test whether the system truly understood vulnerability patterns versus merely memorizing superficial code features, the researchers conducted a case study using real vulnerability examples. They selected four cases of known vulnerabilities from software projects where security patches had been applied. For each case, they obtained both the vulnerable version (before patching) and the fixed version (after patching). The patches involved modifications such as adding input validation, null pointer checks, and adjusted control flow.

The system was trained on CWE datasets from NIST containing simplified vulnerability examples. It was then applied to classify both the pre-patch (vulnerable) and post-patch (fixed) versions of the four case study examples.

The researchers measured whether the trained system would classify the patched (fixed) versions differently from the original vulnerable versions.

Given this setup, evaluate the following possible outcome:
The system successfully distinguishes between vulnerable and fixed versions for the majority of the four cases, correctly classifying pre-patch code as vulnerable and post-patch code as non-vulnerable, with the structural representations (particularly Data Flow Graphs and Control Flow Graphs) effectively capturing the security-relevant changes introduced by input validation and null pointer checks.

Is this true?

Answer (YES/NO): NO